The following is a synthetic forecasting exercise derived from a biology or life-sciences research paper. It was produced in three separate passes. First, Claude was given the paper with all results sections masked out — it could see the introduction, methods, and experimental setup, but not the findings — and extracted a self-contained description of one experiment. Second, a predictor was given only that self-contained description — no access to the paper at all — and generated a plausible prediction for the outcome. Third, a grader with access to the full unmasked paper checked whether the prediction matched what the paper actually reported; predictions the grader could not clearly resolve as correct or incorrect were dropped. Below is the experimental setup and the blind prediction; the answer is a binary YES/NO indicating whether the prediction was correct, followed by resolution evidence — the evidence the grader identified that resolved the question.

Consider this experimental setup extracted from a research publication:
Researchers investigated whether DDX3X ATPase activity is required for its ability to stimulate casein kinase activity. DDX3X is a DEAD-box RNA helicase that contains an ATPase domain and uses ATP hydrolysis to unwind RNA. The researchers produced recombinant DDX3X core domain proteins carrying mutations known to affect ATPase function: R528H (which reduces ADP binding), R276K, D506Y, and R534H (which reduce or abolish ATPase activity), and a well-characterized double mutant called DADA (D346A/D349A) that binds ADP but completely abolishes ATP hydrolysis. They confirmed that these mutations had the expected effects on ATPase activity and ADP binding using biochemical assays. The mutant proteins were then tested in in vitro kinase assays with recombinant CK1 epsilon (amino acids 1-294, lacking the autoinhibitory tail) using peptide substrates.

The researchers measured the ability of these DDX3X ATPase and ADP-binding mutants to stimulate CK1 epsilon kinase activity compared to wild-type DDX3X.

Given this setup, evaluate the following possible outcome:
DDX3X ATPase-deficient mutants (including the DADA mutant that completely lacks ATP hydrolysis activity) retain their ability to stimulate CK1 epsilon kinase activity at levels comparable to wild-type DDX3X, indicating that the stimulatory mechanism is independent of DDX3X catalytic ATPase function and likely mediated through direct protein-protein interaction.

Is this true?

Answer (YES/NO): YES